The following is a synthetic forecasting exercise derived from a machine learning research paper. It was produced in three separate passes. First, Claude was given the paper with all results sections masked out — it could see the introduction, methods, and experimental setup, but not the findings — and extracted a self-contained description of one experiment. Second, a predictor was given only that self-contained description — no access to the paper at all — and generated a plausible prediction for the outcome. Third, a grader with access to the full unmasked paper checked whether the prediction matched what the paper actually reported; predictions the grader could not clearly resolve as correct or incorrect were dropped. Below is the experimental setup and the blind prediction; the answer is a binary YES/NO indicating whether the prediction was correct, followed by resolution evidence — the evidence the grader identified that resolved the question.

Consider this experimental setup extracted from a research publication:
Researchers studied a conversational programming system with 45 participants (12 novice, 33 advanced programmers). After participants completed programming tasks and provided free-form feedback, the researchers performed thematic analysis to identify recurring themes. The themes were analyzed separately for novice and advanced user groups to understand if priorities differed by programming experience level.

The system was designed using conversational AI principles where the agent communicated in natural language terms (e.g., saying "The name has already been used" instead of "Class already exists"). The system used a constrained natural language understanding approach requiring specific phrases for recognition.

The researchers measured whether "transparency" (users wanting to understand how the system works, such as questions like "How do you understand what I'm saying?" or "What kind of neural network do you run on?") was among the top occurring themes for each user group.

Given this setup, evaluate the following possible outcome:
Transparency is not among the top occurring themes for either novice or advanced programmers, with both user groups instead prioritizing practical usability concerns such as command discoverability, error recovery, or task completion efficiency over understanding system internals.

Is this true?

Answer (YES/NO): NO